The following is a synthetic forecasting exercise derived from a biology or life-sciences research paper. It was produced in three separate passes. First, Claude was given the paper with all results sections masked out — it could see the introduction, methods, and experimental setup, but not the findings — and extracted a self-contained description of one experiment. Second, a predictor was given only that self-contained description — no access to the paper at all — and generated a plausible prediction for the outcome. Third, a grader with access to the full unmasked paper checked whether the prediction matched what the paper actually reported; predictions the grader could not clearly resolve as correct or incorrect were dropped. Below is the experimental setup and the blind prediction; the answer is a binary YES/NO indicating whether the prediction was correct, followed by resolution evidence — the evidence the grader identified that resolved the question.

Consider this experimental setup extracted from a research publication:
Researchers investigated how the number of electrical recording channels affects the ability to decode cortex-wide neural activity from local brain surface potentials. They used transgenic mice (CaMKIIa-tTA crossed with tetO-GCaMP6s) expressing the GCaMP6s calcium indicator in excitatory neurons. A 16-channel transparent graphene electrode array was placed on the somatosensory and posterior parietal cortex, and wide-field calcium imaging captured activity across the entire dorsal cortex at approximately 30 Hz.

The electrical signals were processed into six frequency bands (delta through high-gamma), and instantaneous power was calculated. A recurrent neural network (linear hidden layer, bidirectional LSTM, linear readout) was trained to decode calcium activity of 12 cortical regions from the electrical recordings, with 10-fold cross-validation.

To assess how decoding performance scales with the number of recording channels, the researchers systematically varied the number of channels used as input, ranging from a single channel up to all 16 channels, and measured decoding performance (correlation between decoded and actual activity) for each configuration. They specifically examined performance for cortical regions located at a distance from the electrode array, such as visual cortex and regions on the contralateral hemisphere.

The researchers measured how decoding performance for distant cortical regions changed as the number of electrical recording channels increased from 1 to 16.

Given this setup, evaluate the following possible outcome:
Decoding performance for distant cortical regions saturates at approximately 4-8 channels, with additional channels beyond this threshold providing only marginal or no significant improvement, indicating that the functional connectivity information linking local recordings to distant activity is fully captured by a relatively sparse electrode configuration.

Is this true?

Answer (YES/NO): NO